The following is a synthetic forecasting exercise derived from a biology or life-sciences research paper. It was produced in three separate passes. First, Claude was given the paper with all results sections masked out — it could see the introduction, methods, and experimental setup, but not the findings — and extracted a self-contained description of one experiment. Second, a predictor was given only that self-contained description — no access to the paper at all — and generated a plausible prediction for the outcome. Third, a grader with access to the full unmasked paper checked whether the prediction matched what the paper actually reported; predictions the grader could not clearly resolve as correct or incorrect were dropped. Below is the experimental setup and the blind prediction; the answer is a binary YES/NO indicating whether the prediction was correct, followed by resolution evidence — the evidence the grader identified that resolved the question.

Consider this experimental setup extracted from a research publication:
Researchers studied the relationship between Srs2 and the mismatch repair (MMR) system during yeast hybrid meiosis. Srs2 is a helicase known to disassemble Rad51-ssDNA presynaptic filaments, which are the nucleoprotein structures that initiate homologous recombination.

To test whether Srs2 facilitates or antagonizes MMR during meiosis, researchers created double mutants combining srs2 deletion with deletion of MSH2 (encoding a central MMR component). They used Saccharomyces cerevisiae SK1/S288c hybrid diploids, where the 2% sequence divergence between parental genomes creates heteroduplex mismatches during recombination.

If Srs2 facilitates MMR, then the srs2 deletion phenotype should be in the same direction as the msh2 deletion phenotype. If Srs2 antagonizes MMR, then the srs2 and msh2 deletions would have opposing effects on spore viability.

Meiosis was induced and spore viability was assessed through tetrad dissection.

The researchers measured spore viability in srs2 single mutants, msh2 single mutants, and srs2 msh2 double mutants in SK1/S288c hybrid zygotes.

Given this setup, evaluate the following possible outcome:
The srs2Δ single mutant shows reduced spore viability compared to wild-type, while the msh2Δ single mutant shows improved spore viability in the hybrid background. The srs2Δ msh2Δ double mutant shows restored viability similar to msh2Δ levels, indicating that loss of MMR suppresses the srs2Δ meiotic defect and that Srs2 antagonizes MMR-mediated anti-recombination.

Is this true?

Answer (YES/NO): NO